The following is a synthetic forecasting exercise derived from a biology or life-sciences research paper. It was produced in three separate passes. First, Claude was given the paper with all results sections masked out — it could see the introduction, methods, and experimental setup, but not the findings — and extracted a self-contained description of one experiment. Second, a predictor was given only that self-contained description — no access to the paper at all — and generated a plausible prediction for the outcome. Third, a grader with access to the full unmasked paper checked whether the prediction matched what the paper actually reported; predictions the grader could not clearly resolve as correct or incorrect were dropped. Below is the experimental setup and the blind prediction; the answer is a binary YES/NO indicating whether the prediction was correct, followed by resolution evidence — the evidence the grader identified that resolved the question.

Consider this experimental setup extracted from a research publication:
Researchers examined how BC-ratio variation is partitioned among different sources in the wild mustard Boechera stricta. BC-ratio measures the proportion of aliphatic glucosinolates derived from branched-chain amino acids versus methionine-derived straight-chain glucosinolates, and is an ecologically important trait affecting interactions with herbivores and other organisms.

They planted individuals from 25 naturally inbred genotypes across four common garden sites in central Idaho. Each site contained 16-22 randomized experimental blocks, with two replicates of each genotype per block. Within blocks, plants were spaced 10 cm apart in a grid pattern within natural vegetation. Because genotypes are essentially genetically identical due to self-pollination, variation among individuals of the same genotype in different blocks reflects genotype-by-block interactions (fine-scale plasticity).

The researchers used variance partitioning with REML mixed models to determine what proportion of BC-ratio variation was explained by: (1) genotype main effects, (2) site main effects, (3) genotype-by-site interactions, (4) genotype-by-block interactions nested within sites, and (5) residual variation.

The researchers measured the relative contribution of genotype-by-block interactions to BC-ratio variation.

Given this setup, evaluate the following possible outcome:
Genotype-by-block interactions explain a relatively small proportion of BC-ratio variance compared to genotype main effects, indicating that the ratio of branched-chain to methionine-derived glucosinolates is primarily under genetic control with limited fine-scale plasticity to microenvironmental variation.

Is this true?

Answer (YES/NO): NO